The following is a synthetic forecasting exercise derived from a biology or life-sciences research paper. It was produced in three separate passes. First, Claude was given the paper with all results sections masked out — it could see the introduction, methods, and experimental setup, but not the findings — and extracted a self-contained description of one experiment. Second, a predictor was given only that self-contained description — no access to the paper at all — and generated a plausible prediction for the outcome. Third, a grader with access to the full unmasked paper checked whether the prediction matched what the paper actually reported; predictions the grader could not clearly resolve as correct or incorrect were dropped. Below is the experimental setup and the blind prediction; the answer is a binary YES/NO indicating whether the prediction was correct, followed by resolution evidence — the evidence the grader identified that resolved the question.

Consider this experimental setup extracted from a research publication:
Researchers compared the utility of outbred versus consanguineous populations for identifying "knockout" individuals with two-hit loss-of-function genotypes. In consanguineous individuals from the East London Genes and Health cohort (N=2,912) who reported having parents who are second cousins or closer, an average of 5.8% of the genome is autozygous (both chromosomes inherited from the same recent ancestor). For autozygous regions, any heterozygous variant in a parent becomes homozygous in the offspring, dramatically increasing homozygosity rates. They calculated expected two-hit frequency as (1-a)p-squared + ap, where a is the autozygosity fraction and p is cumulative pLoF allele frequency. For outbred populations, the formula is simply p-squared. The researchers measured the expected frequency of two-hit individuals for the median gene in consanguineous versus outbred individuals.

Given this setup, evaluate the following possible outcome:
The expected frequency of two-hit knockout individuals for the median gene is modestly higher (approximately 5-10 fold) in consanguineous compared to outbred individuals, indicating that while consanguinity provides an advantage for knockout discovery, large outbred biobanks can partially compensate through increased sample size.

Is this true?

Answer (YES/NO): NO